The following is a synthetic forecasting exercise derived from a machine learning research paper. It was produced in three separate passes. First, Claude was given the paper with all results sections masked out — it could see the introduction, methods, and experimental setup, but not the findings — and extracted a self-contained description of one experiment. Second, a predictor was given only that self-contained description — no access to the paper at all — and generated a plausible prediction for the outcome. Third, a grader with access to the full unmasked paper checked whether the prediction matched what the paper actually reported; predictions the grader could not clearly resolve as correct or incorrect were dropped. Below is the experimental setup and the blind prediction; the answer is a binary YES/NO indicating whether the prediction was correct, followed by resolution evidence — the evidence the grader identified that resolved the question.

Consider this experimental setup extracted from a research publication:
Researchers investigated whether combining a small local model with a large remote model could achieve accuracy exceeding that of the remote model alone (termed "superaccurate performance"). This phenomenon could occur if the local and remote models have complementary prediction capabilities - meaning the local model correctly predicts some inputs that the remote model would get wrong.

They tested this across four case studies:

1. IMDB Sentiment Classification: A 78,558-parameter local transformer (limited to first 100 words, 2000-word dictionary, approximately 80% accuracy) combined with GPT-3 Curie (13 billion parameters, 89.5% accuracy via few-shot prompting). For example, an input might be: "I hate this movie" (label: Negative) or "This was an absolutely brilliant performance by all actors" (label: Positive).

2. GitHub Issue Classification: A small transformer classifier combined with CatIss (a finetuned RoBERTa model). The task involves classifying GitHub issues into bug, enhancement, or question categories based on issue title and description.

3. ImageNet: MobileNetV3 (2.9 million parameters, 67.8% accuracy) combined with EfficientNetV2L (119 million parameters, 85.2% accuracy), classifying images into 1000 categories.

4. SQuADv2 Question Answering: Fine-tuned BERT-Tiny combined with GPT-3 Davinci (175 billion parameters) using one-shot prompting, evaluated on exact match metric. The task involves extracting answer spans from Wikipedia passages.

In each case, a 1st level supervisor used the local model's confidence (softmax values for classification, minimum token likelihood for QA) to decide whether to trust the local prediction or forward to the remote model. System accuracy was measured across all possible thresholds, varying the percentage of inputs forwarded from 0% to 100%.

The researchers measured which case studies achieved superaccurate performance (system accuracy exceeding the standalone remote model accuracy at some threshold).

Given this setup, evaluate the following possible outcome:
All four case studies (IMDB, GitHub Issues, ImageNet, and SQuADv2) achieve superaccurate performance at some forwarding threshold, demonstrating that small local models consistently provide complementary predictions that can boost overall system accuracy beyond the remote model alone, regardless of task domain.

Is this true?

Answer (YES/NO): NO